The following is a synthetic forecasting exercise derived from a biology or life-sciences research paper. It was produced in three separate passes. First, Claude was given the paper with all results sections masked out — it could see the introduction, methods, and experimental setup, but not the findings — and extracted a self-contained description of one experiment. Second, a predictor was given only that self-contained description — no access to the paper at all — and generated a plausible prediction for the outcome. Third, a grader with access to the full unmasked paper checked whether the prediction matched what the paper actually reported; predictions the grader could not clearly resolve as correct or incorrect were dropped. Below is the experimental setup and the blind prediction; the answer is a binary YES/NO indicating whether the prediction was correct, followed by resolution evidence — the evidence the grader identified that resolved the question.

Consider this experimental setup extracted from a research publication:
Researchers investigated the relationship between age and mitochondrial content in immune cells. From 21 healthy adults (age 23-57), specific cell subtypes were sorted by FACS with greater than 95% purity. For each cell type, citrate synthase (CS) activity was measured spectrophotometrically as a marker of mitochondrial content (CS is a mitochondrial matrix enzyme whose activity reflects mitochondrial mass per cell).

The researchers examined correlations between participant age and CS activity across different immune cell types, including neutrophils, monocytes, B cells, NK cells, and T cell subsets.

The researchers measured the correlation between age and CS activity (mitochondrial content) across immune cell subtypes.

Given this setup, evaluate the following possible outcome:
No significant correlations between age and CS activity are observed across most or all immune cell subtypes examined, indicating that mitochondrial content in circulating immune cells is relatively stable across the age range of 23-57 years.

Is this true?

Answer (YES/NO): YES